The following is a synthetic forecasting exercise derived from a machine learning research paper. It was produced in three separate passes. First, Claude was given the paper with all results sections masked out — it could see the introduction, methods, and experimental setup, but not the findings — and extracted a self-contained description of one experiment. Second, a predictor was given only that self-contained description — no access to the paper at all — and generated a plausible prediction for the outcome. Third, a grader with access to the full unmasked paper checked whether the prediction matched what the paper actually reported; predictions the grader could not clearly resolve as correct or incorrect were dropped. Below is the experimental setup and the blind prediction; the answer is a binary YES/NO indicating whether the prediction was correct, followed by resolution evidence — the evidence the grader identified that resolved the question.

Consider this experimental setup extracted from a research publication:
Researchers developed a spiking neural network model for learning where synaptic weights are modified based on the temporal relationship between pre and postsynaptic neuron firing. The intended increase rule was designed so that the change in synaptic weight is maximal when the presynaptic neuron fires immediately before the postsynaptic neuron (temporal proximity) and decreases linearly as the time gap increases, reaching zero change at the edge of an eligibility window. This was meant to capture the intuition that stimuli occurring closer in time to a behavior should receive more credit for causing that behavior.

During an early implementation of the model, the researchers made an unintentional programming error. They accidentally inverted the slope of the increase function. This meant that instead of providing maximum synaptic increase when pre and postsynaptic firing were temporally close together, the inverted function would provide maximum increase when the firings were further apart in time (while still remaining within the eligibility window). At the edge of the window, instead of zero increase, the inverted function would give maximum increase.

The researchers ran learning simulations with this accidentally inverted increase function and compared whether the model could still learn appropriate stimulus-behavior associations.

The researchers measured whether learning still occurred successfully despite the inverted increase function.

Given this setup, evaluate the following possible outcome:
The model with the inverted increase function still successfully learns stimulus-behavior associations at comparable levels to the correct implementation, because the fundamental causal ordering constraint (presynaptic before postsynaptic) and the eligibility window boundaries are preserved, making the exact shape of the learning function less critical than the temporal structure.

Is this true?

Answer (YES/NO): YES